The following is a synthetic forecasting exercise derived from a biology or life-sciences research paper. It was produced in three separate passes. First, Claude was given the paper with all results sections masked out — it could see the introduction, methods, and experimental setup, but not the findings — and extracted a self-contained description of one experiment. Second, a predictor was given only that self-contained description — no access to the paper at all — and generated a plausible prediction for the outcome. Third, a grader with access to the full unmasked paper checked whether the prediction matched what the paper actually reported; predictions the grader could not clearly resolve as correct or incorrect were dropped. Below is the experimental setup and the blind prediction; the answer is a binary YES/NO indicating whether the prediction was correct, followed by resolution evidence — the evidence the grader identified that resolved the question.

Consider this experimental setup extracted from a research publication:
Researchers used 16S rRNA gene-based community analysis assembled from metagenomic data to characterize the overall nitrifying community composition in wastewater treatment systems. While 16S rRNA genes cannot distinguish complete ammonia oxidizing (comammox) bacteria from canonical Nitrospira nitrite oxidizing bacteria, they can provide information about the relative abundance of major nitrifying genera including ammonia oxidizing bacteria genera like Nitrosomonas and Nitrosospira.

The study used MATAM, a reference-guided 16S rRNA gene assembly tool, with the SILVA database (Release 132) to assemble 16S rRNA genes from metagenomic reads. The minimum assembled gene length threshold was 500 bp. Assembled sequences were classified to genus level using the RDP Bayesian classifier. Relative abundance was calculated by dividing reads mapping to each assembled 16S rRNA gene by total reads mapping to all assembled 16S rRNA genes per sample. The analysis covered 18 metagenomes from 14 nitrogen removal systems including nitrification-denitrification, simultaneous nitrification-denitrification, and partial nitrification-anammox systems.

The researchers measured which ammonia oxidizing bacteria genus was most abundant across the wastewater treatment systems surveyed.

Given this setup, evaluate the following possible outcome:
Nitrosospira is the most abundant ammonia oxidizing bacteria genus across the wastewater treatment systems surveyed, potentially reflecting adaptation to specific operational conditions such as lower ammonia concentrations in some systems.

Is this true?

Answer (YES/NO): NO